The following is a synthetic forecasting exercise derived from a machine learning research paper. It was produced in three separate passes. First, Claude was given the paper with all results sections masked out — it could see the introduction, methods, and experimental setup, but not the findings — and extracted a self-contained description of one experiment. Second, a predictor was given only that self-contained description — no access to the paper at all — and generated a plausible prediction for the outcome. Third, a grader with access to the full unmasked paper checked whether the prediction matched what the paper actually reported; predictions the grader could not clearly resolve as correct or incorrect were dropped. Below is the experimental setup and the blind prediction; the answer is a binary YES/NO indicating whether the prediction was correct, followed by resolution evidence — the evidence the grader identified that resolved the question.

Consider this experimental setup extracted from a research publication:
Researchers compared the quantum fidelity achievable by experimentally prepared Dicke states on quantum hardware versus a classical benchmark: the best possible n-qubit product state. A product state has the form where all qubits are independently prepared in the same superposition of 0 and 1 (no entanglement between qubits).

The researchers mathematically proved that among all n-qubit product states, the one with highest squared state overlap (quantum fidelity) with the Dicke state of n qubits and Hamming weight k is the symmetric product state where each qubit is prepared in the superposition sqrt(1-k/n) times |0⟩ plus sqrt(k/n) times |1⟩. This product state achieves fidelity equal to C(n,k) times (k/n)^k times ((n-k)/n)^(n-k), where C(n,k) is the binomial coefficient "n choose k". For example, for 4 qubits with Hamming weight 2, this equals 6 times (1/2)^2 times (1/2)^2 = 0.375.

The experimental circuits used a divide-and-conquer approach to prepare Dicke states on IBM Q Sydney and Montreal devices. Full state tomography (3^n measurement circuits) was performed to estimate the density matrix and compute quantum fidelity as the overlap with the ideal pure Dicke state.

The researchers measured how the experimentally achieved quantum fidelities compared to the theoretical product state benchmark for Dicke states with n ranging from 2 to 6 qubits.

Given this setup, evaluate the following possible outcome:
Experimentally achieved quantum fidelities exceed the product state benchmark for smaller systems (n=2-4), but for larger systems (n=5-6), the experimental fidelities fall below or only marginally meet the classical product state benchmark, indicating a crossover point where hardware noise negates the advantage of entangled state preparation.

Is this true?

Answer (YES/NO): NO